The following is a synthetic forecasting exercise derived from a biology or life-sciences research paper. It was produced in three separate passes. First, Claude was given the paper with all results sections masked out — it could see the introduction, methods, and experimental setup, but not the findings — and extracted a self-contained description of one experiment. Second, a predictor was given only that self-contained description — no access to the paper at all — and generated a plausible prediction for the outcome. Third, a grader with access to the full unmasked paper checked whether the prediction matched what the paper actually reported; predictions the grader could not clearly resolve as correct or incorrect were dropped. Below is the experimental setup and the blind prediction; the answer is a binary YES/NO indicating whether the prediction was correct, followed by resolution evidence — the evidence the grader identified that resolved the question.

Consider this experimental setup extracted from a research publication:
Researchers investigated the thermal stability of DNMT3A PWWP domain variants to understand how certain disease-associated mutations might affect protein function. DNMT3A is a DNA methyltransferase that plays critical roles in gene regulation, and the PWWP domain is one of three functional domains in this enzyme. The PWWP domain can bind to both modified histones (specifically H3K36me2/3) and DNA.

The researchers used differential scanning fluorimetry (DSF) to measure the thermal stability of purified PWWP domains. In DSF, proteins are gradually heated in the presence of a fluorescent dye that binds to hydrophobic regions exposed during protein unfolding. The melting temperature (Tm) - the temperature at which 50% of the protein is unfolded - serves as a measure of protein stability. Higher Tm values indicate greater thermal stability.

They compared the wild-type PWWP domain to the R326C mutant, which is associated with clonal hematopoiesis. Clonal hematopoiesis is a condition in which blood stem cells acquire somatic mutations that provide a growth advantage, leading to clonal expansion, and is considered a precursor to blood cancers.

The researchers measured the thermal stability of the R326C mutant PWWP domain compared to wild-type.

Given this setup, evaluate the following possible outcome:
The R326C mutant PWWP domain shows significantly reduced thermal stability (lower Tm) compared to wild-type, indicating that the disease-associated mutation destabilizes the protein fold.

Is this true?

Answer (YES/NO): YES